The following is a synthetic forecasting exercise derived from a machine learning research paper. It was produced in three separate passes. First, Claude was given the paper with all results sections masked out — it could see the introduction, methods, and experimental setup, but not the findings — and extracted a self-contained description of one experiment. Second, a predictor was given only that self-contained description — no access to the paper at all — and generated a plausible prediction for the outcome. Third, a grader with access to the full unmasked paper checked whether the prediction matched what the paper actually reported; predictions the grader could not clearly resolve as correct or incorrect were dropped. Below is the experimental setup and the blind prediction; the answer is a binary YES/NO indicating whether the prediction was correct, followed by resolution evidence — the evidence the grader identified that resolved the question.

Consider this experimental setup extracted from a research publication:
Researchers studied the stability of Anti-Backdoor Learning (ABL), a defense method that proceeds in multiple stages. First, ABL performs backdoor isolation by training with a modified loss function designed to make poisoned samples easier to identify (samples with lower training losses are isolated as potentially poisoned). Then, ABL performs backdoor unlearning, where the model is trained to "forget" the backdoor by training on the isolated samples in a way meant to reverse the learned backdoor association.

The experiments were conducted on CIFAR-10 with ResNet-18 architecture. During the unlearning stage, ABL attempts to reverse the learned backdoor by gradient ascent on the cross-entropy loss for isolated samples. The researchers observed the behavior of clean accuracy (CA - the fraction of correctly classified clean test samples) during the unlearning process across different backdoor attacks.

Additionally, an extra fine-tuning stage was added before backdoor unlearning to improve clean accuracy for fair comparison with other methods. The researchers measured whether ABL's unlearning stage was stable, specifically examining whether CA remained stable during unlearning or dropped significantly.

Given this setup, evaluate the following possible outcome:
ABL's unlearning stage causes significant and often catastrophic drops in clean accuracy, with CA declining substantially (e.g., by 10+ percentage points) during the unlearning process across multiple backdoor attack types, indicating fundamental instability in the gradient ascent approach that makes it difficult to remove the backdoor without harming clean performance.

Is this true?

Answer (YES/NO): NO